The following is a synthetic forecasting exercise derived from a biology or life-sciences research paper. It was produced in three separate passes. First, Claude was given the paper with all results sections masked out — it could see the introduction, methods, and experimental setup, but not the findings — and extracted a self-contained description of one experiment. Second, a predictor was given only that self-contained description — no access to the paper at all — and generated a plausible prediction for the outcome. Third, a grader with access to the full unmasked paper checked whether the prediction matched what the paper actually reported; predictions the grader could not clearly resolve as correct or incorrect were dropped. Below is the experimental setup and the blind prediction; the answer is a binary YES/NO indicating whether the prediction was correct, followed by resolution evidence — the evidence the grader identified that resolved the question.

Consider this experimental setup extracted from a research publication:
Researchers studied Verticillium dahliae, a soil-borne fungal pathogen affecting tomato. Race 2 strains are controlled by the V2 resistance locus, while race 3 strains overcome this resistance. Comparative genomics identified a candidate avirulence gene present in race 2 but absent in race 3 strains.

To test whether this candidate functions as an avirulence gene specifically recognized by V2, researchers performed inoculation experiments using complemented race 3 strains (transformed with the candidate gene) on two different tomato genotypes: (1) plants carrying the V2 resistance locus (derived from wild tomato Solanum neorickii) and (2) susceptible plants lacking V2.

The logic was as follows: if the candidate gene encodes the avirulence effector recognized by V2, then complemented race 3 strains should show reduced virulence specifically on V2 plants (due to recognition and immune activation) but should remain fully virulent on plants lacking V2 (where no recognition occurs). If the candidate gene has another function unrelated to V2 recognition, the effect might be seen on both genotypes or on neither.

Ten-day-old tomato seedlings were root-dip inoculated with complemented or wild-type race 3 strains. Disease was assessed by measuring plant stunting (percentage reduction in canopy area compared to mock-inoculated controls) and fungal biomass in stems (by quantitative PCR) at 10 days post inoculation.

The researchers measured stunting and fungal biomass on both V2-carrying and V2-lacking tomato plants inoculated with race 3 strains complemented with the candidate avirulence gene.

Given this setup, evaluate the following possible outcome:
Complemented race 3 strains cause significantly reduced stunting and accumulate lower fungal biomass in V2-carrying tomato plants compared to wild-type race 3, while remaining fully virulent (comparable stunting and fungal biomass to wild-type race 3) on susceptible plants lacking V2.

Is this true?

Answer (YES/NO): YES